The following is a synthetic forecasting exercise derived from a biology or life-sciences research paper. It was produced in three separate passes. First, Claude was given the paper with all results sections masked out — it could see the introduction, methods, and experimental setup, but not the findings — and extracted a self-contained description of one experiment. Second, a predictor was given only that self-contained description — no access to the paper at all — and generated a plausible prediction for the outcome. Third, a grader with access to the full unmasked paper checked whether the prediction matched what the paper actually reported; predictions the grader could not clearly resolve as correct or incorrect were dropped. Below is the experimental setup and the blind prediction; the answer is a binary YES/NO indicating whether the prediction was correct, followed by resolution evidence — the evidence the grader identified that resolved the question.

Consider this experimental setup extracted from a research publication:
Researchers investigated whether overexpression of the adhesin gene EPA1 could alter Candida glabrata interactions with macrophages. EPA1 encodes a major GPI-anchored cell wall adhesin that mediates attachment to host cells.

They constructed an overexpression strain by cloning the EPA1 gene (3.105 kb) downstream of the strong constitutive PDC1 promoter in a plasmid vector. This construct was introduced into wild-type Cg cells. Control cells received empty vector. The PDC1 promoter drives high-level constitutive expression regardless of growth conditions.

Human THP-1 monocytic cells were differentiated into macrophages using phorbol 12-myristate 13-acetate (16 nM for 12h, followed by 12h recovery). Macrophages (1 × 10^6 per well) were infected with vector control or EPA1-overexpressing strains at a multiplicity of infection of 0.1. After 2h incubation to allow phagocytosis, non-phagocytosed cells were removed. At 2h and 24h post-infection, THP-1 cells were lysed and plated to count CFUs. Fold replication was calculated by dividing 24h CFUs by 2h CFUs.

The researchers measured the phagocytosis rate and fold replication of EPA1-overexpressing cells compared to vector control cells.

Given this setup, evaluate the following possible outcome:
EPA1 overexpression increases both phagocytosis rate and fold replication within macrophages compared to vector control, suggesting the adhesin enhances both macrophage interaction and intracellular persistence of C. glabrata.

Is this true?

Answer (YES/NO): NO